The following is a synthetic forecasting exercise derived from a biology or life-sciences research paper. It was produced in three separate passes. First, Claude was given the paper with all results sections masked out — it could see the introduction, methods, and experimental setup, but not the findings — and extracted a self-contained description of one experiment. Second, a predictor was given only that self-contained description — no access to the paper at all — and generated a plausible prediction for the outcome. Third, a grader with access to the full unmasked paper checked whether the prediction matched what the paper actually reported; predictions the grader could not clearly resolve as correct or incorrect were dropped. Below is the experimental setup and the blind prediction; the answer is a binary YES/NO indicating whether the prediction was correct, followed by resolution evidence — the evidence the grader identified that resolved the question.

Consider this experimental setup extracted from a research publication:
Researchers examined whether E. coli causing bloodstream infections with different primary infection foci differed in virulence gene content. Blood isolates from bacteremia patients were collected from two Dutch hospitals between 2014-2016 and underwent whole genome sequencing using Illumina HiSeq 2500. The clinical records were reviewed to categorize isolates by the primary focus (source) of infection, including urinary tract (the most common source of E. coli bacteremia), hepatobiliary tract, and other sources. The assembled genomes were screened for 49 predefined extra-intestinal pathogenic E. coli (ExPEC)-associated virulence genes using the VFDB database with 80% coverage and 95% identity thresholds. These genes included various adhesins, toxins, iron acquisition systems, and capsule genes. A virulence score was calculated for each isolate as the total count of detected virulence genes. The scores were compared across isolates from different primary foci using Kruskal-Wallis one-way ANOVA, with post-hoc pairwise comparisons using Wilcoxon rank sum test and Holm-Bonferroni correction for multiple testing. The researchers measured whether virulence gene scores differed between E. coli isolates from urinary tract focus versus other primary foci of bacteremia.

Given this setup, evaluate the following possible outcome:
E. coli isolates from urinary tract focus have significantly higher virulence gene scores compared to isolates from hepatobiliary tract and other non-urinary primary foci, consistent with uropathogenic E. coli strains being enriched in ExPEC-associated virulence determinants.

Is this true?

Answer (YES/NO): YES